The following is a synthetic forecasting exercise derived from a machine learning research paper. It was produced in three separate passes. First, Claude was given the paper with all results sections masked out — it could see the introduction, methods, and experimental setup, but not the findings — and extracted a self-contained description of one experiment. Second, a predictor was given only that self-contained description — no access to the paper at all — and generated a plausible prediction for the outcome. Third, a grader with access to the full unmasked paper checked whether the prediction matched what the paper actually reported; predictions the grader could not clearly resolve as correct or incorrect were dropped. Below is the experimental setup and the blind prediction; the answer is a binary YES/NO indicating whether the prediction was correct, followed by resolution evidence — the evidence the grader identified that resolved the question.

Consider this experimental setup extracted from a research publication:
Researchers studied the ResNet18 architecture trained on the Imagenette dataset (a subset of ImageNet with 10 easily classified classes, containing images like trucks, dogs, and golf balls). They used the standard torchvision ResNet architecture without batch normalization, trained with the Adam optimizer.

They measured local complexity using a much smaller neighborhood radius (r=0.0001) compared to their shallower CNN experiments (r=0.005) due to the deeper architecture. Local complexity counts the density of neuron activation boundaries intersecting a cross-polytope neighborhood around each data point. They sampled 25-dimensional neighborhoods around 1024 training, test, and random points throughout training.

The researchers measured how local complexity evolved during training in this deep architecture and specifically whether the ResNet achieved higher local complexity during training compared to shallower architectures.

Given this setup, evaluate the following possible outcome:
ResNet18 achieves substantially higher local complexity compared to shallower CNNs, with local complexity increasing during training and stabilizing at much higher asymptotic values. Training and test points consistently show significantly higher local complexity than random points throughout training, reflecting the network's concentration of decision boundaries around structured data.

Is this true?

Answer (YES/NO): NO